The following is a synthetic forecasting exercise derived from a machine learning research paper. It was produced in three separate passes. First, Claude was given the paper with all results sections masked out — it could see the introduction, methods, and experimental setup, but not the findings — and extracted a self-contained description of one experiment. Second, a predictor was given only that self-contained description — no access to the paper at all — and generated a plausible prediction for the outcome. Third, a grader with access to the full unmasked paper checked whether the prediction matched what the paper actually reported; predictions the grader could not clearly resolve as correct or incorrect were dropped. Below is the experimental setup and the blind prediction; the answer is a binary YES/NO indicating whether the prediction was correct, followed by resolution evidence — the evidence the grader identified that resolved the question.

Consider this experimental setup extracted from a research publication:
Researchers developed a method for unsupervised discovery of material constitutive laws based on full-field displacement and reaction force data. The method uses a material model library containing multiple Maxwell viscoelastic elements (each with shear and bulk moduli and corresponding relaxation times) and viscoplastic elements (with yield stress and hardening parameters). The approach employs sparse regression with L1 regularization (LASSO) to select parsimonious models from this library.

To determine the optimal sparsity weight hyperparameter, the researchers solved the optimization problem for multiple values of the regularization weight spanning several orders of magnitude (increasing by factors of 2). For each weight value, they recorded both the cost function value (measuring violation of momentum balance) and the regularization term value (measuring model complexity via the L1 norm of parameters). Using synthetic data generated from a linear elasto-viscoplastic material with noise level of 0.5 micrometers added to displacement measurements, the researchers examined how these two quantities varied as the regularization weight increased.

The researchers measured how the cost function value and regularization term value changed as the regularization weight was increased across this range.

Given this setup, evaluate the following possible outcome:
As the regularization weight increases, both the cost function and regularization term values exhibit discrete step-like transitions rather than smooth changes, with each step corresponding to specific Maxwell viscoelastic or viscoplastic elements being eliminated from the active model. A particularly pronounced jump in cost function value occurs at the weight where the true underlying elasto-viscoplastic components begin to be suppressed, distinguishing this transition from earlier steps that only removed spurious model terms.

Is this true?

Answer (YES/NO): NO